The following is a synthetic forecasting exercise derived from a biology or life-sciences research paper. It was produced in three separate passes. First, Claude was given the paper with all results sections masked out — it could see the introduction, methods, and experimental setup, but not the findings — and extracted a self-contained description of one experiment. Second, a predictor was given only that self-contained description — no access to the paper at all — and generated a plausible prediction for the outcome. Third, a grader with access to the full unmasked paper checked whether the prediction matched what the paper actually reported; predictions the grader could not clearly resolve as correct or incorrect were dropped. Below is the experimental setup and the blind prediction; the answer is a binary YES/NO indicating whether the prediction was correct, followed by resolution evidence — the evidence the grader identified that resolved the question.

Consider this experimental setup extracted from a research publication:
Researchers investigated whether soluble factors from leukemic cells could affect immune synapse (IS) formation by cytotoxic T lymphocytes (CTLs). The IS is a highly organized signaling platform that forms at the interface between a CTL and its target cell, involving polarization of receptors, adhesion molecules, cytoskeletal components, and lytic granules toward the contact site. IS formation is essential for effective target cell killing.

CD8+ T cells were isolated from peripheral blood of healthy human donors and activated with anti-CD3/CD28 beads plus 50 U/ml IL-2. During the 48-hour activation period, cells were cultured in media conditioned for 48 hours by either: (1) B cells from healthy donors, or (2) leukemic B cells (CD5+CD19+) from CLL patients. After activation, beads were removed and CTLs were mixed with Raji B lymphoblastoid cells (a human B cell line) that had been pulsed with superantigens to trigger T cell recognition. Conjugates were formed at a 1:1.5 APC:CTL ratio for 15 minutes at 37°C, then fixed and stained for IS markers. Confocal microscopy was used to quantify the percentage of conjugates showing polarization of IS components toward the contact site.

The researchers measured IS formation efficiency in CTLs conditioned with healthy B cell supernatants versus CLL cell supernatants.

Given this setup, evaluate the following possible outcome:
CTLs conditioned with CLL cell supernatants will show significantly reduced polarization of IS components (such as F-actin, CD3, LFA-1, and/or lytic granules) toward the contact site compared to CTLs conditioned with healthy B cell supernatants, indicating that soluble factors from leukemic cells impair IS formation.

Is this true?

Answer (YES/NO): YES